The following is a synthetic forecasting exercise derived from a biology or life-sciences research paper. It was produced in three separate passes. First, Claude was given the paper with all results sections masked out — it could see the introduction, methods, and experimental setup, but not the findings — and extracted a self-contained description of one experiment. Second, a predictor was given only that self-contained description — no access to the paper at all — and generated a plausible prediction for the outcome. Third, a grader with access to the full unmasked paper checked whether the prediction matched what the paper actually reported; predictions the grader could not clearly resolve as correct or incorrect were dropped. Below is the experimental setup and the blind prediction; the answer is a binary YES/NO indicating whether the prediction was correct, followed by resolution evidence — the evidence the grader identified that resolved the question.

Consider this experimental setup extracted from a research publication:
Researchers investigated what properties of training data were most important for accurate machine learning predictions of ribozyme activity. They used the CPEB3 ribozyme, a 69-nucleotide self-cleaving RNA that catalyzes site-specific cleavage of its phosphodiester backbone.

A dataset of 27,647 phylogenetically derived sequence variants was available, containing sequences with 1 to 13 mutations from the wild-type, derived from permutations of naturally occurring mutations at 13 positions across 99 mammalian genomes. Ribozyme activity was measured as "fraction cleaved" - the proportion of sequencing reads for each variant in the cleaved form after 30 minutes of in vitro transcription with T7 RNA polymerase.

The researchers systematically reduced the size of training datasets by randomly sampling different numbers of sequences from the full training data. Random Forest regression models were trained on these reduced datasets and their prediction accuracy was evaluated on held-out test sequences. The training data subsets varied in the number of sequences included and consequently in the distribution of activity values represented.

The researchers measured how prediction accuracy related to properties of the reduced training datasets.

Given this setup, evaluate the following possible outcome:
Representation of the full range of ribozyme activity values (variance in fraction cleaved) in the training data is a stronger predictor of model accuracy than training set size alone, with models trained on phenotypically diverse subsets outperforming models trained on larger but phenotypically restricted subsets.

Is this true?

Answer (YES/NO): YES